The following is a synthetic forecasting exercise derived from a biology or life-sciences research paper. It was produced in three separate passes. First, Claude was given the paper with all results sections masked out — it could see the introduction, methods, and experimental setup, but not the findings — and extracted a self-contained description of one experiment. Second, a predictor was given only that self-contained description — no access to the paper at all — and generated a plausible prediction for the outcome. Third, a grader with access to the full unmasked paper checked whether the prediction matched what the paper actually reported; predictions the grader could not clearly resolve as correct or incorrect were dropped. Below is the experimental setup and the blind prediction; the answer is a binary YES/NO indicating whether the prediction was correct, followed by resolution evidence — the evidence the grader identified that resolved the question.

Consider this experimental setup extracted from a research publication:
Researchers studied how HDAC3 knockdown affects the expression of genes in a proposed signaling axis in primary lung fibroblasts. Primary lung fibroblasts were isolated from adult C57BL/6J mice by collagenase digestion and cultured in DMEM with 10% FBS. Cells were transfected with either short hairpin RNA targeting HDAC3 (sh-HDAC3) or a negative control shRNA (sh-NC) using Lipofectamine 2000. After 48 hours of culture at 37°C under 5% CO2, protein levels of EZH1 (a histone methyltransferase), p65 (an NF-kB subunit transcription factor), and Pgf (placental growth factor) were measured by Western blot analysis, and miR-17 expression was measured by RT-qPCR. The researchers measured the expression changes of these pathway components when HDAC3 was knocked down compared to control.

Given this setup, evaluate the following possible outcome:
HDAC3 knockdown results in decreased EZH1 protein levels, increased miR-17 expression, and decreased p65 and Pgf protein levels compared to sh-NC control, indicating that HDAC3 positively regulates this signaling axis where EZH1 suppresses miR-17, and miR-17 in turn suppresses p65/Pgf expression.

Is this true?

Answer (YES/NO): NO